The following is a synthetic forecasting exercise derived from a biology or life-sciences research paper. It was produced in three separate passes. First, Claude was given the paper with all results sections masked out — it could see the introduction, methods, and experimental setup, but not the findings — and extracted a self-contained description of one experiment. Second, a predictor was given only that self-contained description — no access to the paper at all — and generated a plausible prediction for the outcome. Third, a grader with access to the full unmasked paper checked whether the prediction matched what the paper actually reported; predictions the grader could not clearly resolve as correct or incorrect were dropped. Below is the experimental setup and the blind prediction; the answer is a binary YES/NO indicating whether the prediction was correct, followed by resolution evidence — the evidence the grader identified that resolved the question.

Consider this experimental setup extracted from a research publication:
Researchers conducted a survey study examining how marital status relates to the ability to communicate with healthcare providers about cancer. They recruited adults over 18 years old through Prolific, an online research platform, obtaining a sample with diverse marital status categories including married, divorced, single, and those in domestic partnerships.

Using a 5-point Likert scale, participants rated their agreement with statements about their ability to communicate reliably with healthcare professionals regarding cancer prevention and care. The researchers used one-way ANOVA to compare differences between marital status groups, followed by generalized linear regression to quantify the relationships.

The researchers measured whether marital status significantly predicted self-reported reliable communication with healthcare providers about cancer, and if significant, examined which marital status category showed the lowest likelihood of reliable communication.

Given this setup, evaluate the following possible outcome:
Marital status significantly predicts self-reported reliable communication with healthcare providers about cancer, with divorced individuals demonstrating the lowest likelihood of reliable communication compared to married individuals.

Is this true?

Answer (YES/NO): YES